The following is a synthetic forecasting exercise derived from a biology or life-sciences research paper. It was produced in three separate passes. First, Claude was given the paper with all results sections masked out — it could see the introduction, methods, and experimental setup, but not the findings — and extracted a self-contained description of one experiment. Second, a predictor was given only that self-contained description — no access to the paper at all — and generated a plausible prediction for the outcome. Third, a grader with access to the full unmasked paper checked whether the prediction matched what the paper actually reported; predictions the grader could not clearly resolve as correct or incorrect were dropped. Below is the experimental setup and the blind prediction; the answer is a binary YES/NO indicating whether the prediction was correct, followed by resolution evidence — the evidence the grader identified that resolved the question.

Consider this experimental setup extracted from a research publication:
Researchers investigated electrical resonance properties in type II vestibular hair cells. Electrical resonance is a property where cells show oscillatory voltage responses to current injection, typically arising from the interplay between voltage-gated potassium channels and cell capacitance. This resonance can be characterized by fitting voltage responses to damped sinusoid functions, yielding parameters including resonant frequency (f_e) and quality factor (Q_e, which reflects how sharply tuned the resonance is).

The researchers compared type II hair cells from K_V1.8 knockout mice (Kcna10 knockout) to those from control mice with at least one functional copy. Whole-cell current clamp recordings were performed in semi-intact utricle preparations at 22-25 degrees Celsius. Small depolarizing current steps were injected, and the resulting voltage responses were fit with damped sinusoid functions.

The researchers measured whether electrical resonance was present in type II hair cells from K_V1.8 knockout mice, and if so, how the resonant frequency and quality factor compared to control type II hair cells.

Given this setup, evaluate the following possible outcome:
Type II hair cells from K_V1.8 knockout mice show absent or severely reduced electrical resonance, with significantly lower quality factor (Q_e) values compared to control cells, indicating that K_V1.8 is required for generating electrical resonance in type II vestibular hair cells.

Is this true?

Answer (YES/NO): NO